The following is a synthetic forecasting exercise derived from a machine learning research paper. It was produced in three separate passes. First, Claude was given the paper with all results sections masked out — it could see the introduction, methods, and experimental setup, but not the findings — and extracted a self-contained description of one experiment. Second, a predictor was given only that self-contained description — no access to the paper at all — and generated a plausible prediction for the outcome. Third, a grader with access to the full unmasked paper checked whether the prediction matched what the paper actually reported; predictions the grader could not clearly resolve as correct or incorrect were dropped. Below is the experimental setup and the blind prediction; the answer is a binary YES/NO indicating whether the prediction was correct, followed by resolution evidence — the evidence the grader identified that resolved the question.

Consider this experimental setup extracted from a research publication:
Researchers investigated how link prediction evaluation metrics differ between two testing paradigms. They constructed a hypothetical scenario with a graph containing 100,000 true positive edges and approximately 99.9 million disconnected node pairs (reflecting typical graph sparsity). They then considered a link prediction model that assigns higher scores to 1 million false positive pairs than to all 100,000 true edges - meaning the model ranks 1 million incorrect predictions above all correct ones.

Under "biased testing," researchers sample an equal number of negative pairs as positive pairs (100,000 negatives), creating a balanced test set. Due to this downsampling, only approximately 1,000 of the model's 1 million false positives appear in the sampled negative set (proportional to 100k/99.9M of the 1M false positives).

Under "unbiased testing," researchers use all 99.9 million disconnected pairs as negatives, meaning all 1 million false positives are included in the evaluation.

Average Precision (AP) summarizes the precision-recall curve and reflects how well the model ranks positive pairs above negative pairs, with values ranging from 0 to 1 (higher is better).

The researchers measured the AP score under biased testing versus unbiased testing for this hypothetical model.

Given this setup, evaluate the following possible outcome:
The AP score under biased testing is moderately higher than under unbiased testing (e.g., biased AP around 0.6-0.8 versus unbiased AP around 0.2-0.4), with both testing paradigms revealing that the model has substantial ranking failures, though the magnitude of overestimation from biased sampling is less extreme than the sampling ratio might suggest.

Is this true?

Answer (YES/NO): NO